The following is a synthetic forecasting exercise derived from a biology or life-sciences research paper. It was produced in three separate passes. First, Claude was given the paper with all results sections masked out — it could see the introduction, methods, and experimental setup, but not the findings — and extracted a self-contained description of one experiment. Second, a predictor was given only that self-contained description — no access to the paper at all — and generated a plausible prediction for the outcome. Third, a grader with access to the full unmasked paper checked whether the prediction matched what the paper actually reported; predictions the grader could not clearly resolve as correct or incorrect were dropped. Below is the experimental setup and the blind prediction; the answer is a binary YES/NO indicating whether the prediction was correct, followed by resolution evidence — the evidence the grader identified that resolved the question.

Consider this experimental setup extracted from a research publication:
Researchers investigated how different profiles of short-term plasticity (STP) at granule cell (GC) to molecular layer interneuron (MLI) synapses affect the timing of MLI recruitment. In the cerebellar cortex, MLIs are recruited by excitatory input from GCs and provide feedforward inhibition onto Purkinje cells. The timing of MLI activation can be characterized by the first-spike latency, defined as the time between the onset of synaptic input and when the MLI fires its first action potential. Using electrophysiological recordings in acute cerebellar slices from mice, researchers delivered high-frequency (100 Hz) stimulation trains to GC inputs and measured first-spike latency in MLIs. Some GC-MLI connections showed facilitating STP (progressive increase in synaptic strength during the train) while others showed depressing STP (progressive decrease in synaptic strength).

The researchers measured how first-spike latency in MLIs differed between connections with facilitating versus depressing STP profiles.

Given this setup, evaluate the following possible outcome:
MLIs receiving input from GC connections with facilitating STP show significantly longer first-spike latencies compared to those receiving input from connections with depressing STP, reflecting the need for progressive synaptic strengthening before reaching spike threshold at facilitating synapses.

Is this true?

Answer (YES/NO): YES